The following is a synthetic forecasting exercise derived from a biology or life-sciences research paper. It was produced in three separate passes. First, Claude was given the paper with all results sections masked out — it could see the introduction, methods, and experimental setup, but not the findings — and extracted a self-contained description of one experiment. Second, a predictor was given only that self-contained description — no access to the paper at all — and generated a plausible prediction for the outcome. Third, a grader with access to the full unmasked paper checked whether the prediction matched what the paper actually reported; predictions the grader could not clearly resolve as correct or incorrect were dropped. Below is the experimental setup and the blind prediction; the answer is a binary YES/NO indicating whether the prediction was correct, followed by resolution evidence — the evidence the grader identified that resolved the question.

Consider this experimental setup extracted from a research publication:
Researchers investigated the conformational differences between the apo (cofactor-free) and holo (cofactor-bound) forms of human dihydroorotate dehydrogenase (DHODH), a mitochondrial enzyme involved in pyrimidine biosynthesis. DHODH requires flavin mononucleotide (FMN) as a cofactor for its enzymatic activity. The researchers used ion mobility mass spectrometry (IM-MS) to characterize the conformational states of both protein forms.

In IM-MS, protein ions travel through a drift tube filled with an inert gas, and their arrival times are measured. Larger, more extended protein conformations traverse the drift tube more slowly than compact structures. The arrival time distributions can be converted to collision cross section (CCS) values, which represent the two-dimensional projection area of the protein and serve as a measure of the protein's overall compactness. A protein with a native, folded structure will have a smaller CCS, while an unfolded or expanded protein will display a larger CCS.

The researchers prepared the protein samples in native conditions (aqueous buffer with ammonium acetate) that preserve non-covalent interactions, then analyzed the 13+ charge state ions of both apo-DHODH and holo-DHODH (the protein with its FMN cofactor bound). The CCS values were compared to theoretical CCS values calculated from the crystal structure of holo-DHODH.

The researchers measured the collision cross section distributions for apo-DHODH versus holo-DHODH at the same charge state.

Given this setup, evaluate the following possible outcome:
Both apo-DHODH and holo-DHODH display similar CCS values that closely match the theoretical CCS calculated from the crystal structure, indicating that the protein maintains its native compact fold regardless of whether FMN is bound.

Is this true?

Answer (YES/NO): NO